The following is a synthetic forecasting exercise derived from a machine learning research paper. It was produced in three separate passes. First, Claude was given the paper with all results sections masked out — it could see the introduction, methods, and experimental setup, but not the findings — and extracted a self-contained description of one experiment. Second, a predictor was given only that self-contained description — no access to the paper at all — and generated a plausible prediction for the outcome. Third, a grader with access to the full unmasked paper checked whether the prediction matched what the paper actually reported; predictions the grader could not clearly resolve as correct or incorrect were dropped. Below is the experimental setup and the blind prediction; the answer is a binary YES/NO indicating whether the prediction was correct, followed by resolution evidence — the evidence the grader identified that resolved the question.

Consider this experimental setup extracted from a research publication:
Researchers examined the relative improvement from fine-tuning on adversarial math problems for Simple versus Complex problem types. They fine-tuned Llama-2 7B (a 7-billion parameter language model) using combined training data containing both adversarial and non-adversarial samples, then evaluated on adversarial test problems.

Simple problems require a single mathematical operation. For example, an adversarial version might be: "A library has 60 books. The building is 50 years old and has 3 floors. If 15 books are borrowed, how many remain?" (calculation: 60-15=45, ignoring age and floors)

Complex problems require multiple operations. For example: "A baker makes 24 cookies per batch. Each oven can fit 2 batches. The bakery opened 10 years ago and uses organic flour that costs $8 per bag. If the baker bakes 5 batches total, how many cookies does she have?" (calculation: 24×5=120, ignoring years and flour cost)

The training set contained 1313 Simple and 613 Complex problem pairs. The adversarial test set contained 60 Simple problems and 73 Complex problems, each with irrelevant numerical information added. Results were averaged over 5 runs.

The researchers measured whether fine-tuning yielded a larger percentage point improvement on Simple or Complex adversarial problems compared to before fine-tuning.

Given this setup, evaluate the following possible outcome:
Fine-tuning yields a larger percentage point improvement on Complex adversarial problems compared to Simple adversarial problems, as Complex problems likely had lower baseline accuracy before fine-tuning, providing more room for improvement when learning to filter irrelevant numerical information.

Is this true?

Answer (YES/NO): NO